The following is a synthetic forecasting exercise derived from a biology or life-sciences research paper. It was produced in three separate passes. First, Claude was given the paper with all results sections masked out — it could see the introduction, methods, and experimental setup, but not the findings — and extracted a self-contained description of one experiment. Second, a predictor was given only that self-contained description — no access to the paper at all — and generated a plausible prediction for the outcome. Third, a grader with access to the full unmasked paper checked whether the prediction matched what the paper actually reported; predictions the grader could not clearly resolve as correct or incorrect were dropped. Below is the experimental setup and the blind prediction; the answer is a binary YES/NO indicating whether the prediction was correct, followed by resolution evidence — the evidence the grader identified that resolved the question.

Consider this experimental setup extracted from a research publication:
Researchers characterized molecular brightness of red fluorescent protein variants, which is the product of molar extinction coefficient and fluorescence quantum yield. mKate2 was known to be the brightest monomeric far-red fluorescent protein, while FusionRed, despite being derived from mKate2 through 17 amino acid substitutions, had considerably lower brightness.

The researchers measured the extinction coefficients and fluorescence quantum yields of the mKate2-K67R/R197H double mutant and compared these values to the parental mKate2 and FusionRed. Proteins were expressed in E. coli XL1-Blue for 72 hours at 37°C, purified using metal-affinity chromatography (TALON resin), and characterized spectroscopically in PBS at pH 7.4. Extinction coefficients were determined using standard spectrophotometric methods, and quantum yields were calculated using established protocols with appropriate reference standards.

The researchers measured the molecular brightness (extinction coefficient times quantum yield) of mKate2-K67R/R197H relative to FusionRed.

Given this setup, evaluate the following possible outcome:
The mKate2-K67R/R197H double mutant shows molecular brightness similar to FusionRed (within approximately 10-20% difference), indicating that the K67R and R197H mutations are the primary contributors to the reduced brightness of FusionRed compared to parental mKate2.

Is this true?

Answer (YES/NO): NO